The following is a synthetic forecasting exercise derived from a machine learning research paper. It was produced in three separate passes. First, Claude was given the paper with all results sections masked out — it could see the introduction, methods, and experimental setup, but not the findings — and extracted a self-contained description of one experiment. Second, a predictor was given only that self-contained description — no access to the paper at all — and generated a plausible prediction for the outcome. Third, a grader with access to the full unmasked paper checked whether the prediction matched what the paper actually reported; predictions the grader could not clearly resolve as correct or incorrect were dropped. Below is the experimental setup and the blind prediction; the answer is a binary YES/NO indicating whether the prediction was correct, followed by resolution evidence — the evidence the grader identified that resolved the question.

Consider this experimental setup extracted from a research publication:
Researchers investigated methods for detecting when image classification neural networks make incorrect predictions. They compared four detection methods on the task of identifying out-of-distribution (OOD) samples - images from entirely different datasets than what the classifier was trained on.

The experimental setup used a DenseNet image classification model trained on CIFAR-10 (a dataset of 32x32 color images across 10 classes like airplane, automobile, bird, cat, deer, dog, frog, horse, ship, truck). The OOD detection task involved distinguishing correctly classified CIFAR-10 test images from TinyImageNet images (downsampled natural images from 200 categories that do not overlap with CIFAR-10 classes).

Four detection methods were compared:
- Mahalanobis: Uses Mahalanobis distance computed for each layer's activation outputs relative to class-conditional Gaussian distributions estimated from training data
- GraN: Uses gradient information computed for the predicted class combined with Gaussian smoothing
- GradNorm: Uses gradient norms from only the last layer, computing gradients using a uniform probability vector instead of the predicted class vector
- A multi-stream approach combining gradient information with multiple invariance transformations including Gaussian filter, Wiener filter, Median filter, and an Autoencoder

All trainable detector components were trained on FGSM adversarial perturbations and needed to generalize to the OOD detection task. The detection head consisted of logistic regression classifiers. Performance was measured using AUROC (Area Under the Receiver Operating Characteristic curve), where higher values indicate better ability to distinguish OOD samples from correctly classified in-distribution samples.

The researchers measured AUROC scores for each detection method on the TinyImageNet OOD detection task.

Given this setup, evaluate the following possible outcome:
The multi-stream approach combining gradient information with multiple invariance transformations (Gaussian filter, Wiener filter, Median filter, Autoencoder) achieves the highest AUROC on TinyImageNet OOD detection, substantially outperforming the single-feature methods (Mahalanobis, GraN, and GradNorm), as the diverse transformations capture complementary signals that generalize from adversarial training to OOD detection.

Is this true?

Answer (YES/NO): NO